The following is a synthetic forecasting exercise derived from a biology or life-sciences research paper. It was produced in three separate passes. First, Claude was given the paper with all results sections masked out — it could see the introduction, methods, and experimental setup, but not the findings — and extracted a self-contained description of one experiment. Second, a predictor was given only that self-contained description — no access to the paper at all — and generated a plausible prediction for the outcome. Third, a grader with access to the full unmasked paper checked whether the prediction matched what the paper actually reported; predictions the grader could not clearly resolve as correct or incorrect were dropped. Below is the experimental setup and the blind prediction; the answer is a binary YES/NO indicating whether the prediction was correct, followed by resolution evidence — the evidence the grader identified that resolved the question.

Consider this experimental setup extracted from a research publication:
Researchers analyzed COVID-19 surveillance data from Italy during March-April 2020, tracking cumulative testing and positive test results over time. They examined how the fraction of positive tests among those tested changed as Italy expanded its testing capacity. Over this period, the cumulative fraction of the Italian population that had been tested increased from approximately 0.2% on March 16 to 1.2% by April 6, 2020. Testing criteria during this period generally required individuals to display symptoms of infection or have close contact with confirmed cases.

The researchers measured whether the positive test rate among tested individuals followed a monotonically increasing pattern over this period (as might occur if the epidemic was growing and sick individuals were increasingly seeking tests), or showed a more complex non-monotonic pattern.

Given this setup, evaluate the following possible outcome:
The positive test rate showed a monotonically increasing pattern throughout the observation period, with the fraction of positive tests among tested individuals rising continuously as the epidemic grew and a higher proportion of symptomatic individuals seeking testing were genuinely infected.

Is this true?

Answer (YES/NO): NO